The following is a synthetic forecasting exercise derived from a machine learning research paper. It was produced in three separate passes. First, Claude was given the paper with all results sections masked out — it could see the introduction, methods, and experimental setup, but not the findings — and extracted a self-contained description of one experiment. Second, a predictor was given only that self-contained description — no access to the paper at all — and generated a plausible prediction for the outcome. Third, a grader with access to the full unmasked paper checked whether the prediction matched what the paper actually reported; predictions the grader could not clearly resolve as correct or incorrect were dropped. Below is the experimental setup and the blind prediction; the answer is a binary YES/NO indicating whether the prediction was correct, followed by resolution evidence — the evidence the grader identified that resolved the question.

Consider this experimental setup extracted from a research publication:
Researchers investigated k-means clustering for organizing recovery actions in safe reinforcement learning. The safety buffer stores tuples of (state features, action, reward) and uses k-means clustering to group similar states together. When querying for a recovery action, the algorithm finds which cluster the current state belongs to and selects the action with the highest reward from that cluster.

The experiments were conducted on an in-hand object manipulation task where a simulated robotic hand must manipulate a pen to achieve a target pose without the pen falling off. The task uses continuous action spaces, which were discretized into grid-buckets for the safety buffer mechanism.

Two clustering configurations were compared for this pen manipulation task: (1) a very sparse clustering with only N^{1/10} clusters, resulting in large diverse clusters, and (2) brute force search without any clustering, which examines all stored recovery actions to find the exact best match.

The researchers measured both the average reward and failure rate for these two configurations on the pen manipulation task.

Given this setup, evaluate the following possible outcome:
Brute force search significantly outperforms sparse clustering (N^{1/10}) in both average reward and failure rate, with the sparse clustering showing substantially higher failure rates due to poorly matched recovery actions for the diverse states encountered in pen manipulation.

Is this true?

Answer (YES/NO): YES